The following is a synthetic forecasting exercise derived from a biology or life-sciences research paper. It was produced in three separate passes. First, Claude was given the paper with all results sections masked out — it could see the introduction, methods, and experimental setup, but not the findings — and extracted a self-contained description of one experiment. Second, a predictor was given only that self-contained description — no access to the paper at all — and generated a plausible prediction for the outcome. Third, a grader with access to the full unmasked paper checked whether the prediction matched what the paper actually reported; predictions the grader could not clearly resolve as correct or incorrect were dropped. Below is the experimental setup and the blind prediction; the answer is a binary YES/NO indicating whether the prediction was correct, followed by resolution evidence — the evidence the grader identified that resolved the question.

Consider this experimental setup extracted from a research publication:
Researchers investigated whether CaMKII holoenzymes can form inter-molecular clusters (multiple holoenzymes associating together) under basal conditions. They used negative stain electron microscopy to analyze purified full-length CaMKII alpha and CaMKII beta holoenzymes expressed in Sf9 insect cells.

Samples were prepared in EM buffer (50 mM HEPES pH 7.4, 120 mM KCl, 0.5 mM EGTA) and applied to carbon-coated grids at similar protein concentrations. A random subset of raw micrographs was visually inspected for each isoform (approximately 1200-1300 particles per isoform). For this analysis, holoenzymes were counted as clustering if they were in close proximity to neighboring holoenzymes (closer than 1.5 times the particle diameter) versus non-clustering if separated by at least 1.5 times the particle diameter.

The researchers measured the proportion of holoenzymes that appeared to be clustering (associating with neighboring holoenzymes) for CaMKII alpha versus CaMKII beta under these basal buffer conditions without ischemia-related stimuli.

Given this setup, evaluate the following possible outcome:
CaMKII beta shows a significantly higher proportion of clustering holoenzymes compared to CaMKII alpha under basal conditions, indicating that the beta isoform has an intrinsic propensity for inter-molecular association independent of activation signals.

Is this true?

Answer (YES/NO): NO